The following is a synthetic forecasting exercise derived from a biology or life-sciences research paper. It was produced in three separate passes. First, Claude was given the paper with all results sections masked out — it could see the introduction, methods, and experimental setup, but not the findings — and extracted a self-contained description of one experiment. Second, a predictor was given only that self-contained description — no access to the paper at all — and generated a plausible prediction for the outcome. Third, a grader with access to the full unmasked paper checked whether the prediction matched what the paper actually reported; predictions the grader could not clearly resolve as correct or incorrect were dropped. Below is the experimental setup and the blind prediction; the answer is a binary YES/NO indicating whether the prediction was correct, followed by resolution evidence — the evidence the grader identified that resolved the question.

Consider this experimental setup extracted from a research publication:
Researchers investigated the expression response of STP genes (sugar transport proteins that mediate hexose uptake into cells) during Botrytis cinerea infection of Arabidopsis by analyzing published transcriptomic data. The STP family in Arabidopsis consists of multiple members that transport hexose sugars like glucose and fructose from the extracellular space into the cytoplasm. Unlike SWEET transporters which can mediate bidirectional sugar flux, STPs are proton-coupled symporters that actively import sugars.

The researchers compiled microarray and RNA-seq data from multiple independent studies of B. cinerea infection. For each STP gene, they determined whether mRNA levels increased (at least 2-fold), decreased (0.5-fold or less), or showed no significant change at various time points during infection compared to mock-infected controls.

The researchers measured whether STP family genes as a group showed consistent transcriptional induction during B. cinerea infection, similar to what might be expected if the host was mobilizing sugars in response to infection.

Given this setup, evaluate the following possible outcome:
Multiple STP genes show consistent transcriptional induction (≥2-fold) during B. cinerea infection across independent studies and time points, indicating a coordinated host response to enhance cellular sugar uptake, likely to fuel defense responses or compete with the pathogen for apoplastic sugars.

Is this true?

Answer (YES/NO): NO